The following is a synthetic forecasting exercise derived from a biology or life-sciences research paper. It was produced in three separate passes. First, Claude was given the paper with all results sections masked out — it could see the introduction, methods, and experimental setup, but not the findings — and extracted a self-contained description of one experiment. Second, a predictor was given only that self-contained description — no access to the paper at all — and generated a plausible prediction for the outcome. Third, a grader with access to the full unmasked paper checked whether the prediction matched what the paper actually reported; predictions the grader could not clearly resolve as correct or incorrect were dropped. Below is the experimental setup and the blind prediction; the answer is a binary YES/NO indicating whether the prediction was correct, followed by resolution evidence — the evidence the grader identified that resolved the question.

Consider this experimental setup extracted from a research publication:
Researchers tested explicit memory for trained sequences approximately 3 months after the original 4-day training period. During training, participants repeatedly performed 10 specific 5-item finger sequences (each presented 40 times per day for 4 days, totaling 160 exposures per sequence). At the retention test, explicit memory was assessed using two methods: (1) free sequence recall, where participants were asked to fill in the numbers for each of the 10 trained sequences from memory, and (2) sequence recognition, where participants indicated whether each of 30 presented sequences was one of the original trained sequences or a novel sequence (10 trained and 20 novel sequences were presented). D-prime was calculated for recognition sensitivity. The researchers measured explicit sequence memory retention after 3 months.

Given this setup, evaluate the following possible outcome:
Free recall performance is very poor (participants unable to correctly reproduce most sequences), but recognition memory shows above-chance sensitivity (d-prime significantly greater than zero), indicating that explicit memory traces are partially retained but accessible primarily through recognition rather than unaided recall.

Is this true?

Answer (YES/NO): NO